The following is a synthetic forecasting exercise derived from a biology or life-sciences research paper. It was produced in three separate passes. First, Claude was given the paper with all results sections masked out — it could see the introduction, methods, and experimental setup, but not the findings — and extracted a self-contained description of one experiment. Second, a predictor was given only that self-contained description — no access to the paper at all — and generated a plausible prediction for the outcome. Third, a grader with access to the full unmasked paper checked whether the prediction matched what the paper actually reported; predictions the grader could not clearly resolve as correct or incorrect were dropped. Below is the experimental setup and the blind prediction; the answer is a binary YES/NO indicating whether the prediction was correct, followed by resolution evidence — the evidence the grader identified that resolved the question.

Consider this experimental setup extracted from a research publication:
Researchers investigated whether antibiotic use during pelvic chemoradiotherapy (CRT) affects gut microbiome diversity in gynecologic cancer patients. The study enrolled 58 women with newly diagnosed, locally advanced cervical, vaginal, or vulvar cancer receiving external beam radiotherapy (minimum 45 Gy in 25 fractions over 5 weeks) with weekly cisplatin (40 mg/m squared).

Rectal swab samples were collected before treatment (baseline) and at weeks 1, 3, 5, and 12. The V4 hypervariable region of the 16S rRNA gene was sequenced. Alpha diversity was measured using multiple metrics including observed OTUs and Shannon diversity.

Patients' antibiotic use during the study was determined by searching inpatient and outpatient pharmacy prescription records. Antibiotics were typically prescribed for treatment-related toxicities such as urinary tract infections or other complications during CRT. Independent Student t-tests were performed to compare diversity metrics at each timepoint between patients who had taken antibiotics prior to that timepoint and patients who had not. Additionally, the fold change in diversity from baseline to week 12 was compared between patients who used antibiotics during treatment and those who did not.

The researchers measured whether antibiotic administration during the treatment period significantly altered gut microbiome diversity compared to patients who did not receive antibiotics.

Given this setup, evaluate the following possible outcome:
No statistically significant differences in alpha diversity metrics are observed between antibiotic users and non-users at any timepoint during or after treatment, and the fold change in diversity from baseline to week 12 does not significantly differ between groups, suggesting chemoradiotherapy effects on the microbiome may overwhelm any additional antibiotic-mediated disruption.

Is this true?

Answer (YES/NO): YES